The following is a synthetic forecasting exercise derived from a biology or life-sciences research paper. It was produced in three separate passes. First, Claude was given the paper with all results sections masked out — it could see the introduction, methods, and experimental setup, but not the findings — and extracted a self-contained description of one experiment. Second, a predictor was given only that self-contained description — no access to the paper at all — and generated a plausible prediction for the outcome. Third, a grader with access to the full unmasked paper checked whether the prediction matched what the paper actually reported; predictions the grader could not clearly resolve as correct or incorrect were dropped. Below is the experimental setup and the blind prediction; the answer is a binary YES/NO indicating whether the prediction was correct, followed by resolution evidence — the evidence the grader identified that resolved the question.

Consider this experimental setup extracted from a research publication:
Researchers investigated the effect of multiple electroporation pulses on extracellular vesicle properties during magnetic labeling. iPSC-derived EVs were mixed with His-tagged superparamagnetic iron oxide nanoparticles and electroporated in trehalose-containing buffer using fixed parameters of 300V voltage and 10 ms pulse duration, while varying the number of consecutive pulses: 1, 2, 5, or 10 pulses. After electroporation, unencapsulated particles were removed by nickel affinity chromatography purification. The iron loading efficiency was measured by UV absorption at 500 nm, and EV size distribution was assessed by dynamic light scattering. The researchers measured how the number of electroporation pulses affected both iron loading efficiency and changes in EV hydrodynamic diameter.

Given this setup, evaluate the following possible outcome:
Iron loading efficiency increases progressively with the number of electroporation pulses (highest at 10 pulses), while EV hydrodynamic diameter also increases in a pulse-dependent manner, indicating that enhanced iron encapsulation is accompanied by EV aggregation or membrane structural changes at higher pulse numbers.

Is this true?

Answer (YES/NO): NO